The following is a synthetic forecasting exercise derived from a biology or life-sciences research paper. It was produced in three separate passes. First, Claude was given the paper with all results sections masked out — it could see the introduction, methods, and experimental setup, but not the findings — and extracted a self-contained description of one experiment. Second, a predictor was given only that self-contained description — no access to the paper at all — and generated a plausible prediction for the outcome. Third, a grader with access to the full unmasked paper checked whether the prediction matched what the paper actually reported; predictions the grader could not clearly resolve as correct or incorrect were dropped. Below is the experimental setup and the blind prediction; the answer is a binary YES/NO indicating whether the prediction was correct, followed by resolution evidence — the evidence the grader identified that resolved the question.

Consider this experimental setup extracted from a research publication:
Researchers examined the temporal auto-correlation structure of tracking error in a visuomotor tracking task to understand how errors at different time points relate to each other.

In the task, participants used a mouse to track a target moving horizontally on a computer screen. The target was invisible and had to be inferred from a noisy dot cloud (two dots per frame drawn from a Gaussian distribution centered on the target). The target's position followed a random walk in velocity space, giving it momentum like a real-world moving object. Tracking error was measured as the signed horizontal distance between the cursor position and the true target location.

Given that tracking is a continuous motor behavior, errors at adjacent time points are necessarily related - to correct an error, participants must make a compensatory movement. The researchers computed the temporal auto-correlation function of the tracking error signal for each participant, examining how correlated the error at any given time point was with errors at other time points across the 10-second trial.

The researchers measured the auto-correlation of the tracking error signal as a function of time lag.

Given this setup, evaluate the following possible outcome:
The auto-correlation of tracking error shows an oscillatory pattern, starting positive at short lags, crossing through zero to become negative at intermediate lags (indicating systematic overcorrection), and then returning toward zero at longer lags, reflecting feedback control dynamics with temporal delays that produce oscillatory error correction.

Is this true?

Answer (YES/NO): YES